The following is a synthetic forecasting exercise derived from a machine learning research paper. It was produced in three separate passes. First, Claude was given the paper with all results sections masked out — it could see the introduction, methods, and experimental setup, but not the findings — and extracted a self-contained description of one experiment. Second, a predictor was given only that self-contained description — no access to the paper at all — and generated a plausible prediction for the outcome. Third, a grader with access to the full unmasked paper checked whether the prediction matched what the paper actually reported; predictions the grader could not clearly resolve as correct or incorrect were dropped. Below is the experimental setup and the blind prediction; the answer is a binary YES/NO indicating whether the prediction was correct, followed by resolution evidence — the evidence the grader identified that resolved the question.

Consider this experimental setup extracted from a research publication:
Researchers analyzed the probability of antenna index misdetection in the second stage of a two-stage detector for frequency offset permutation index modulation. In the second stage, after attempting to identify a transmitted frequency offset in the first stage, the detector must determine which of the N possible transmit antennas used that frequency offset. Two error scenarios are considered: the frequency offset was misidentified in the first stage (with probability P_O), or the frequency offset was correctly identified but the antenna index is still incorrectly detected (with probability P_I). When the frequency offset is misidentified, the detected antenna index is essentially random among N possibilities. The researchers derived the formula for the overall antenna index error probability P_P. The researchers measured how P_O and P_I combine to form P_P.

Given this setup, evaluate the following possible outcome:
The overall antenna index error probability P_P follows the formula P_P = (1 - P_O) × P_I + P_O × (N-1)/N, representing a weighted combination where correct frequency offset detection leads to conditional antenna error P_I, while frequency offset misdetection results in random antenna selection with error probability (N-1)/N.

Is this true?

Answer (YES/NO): YES